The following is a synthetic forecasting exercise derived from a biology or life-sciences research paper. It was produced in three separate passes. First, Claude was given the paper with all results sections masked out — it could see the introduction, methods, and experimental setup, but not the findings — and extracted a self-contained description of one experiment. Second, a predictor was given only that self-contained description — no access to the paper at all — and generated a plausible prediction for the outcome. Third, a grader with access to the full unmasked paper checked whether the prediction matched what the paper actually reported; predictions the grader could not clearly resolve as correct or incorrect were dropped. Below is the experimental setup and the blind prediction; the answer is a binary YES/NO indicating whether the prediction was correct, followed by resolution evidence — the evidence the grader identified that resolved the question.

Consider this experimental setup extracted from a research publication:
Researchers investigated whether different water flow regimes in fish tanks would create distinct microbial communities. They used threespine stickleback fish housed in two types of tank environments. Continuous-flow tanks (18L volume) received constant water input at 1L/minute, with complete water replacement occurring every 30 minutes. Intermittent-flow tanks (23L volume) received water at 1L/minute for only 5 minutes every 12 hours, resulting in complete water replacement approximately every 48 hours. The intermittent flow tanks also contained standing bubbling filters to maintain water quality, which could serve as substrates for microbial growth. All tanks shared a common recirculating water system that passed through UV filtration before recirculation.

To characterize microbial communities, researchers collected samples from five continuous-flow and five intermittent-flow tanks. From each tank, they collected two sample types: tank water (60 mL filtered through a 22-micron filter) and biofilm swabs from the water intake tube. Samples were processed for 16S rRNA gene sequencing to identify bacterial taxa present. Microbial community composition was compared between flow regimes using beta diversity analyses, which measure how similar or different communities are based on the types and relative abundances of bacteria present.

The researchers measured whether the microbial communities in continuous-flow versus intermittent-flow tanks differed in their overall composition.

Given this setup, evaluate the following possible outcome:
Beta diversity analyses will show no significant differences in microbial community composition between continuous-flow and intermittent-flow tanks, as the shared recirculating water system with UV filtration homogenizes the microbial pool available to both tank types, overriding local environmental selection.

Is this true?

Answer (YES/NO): NO